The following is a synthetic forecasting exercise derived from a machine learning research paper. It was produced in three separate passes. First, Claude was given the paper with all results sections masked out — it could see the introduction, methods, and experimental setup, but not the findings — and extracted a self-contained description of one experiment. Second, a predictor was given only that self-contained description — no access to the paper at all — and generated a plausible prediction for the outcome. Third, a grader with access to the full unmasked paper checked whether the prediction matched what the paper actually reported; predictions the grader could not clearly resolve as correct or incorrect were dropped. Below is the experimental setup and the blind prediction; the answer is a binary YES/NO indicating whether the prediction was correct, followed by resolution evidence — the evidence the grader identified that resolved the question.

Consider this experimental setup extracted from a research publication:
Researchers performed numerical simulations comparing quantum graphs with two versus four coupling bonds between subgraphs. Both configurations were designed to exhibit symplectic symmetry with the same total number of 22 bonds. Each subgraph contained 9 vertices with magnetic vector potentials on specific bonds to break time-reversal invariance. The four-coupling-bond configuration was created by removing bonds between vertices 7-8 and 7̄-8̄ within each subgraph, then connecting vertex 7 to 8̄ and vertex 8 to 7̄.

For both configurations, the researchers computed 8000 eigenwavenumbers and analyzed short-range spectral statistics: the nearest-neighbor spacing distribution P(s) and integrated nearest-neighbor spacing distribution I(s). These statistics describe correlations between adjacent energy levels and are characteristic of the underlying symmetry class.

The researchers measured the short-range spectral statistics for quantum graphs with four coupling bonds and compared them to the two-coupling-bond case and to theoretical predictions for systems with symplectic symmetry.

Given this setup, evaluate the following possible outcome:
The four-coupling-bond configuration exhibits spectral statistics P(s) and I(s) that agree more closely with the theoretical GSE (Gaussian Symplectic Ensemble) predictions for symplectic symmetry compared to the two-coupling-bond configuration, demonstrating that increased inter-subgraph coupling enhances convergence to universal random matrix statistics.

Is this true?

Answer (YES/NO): NO